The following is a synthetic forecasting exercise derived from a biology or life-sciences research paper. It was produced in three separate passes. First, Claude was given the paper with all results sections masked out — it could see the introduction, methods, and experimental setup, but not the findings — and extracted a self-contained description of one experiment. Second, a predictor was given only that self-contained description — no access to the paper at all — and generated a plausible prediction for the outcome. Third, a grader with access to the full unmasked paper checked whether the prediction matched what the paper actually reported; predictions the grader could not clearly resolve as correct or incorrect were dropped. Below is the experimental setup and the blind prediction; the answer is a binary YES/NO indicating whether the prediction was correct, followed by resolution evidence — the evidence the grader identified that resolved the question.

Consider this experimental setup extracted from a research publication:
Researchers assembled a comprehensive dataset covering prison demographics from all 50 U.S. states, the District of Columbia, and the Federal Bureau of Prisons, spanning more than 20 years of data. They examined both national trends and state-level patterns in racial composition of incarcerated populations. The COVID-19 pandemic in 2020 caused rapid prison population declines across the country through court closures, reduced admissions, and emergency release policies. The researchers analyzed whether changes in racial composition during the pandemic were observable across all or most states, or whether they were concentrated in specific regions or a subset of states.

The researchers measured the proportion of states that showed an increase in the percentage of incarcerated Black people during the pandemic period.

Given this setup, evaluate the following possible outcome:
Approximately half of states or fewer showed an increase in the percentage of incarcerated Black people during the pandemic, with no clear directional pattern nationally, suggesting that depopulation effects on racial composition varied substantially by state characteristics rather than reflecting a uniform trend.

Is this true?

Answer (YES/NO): NO